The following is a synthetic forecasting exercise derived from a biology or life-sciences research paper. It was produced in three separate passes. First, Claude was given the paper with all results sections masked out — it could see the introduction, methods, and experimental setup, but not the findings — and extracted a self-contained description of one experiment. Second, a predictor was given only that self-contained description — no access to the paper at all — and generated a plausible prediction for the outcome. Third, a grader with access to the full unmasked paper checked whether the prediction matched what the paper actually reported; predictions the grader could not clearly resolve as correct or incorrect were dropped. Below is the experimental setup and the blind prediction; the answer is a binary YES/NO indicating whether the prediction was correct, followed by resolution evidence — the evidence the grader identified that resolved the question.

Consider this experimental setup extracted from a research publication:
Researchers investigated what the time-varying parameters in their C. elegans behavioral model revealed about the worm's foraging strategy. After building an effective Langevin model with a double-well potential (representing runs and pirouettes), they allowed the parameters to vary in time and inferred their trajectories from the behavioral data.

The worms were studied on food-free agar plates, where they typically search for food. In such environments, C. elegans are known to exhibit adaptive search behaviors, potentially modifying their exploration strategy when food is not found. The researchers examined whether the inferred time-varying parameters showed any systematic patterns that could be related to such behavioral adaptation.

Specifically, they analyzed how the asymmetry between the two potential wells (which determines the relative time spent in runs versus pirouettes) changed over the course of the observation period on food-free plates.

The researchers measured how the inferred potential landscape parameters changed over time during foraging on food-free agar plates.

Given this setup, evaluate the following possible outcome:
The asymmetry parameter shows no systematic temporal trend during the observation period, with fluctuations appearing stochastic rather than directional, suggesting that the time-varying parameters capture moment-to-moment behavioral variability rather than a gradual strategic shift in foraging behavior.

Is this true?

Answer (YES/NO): NO